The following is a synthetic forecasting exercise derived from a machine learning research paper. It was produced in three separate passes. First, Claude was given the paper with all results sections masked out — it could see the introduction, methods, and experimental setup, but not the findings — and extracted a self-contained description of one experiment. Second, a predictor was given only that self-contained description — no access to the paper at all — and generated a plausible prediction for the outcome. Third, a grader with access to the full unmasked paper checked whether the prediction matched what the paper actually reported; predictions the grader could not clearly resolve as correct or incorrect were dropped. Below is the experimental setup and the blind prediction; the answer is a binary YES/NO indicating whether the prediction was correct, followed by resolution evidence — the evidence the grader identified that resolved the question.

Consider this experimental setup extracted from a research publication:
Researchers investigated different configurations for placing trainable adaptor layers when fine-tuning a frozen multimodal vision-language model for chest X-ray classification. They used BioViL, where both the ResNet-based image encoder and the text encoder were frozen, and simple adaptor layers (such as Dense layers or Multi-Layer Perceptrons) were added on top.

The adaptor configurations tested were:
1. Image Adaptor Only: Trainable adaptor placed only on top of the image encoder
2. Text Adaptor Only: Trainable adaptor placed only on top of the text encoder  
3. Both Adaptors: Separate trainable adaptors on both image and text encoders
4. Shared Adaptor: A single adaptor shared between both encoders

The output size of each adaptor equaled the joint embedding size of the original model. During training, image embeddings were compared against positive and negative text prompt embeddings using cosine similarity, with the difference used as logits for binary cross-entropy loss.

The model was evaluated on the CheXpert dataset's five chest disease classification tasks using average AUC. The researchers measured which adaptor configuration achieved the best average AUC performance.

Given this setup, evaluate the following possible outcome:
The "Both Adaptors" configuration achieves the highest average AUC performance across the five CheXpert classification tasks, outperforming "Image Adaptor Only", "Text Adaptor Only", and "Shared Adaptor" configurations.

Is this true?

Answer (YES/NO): NO